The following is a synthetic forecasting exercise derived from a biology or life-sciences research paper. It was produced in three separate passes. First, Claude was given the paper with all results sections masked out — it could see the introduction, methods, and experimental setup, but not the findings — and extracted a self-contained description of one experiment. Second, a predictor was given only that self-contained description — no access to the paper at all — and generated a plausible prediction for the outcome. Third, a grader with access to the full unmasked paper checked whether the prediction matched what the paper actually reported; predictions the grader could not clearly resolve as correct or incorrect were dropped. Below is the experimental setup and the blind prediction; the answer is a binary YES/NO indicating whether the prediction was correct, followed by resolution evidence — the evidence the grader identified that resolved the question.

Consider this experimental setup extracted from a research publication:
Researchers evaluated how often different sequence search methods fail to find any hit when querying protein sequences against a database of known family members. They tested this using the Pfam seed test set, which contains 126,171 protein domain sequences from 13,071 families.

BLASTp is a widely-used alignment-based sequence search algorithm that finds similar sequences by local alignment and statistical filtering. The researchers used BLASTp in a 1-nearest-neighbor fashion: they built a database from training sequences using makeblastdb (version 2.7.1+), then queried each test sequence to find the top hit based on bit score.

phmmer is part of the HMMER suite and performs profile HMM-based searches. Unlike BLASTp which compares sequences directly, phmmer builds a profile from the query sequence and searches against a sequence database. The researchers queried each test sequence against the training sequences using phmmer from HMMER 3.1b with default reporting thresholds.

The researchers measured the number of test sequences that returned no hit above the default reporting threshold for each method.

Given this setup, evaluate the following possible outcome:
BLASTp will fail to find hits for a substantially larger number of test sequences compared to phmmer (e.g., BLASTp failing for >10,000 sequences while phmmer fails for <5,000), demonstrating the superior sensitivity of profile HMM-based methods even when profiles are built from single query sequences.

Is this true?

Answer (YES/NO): NO